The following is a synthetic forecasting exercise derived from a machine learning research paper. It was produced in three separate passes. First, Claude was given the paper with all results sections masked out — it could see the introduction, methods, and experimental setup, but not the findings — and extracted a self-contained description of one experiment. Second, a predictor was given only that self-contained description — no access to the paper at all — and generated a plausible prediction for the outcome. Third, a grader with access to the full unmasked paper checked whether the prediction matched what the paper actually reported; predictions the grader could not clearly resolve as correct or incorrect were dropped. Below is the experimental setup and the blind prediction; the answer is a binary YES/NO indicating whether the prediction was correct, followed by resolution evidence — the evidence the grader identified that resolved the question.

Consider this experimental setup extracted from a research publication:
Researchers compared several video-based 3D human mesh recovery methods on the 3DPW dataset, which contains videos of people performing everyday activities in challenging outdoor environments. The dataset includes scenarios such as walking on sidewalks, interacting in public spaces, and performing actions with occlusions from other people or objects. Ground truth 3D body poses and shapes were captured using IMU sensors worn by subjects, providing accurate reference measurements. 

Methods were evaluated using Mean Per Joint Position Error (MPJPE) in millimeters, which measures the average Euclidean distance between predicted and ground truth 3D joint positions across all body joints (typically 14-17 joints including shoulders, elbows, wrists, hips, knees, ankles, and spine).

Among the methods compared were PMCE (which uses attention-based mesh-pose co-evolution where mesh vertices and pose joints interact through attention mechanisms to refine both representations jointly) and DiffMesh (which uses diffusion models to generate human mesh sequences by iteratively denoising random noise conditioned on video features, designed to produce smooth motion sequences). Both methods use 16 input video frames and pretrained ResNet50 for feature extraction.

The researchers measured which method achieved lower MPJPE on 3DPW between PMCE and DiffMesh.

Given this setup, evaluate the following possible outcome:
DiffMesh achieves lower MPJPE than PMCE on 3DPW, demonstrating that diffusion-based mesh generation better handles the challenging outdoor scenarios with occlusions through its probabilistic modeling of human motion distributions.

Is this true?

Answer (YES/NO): NO